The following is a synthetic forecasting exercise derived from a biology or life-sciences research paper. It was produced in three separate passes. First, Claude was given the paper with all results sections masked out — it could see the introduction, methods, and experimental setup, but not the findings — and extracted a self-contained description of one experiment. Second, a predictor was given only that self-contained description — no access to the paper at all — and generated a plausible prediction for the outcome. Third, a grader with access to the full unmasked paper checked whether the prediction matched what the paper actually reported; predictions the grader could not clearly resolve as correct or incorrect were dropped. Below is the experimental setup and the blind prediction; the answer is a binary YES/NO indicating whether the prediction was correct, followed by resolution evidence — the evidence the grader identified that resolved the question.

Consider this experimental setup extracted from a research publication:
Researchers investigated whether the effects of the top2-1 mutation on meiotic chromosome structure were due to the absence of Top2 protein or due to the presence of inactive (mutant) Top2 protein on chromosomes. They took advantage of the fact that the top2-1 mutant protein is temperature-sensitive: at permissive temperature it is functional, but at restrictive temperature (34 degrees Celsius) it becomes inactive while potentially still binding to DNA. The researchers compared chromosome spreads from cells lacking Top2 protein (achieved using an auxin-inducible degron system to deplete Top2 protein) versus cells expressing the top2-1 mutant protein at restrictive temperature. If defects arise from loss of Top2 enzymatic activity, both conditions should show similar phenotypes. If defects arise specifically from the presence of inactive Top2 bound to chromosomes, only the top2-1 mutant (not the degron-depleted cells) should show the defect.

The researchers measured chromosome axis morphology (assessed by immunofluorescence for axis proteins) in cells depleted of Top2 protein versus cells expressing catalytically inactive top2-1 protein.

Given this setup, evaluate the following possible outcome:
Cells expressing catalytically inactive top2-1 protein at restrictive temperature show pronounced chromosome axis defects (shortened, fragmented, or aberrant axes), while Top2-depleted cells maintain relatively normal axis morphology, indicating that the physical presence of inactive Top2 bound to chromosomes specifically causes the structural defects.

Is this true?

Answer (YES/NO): YES